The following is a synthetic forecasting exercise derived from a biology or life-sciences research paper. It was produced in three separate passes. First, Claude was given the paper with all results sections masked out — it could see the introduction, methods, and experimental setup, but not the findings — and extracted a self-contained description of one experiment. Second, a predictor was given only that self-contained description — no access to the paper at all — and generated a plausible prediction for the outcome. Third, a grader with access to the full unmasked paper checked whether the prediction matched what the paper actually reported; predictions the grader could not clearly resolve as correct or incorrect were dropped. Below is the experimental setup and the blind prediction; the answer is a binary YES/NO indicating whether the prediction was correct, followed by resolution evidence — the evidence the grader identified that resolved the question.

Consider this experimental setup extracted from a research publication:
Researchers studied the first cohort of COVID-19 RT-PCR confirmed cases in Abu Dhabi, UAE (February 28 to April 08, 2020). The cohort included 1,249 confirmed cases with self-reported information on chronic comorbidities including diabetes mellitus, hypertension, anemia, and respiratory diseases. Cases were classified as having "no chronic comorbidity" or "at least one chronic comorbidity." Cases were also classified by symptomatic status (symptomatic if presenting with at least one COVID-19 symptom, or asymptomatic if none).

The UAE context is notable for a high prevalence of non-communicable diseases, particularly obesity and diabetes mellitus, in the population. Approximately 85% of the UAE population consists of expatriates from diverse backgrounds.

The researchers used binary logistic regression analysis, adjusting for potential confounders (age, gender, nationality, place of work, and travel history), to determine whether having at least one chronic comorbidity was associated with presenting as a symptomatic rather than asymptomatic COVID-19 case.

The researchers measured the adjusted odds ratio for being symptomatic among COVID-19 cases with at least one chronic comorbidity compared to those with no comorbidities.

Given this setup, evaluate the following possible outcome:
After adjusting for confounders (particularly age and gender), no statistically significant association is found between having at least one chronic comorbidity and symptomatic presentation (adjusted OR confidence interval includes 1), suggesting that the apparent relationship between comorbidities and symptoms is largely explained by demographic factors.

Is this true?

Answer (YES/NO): NO